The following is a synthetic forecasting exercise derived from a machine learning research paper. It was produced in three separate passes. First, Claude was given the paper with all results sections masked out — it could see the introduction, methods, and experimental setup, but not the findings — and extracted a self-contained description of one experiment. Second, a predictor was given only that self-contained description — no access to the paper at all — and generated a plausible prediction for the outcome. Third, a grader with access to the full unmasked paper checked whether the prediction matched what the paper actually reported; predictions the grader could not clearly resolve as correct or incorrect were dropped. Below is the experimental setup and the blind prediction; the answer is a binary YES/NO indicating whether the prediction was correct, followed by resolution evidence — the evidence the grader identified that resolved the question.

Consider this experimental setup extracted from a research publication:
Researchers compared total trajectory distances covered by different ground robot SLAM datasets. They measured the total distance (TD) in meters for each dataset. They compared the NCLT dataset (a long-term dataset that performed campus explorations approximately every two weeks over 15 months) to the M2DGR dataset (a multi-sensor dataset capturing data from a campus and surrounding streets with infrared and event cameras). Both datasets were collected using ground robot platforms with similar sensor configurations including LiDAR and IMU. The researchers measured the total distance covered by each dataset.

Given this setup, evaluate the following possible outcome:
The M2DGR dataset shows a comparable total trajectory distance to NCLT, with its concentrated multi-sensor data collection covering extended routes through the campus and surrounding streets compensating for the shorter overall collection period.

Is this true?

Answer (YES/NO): NO